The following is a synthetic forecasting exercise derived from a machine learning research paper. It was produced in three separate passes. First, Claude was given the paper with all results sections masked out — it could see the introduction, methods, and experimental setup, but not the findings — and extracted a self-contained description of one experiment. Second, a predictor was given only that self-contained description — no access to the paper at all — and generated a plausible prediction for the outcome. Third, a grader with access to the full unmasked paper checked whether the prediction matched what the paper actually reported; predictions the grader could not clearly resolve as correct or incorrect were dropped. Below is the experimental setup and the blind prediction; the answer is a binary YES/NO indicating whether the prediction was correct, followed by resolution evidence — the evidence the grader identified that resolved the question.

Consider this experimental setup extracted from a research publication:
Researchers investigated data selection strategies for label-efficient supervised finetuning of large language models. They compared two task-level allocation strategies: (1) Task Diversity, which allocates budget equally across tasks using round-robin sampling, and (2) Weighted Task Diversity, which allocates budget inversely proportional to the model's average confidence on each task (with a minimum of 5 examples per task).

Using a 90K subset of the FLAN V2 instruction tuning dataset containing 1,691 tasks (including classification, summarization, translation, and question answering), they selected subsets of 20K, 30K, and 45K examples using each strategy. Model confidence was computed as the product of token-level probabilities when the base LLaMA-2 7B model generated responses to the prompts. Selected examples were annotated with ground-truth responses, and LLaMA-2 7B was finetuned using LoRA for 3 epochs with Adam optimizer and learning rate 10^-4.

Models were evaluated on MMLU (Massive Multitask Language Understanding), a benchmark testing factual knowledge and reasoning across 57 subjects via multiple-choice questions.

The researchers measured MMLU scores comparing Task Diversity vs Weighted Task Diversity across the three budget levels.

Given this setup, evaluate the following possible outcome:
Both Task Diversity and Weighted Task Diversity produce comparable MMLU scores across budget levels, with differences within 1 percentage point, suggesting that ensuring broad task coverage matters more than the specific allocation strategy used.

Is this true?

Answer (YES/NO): NO